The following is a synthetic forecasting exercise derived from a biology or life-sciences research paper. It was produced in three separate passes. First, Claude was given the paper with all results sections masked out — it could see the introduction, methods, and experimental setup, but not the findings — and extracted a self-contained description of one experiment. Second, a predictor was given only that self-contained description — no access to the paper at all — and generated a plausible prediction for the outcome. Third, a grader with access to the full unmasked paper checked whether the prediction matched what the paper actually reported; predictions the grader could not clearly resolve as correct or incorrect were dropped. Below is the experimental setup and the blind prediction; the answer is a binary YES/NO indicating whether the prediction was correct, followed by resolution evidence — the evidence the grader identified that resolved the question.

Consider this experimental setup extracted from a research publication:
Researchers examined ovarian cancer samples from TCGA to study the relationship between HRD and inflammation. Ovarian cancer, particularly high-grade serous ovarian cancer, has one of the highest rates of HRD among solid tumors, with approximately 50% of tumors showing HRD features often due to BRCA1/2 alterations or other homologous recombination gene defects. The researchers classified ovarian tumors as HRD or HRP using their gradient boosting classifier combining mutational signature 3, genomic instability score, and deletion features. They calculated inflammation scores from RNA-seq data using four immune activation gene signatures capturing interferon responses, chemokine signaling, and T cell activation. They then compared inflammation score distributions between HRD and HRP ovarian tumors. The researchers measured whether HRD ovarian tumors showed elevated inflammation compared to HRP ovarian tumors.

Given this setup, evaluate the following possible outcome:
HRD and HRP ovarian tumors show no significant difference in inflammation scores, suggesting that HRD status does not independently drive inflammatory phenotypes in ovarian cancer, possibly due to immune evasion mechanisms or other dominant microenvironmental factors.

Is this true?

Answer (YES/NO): NO